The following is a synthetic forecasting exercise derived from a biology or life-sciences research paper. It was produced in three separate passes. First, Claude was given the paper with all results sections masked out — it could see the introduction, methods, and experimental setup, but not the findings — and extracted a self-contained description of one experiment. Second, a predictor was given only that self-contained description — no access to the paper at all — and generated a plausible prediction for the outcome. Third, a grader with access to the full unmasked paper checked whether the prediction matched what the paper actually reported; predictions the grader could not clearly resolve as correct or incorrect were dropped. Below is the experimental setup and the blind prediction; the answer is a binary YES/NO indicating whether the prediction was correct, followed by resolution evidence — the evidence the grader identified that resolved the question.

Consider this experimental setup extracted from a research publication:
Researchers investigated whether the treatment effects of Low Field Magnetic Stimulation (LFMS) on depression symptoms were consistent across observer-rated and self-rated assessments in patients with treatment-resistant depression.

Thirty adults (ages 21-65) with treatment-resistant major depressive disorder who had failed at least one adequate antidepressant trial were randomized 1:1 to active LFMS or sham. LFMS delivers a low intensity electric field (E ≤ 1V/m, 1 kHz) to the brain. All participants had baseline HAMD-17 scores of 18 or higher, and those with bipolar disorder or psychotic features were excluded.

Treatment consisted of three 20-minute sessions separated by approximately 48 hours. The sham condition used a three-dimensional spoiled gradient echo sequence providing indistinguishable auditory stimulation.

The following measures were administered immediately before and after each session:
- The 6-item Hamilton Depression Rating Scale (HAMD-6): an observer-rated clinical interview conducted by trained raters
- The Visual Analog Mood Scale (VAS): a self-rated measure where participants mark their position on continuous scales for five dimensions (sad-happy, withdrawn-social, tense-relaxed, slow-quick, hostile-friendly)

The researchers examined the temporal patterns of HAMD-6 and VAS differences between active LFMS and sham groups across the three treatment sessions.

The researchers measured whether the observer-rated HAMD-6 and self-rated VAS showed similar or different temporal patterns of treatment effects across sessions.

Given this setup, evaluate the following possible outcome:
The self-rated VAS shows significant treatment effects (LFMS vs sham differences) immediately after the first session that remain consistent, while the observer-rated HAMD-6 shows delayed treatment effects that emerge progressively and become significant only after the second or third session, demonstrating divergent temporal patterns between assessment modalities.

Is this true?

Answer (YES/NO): NO